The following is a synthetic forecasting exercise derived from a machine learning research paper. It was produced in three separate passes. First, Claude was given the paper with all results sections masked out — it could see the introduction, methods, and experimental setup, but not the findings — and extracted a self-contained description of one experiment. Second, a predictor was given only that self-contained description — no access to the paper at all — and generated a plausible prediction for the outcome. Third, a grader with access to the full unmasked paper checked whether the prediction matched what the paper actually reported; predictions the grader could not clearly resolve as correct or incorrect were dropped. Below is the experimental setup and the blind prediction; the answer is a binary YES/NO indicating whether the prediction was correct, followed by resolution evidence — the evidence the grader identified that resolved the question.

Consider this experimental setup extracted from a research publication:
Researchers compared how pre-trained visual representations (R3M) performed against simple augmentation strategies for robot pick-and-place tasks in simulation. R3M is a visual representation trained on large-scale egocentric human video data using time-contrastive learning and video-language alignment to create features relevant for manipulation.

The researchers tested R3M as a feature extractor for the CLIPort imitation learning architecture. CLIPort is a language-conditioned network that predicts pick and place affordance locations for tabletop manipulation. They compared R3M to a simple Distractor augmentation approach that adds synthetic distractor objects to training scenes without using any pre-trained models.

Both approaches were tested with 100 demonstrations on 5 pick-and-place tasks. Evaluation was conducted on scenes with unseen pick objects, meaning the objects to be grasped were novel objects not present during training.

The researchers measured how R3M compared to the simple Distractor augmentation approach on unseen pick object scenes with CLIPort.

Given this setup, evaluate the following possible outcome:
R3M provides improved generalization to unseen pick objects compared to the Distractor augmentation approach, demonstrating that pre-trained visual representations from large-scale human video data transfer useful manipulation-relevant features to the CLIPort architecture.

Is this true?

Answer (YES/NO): YES